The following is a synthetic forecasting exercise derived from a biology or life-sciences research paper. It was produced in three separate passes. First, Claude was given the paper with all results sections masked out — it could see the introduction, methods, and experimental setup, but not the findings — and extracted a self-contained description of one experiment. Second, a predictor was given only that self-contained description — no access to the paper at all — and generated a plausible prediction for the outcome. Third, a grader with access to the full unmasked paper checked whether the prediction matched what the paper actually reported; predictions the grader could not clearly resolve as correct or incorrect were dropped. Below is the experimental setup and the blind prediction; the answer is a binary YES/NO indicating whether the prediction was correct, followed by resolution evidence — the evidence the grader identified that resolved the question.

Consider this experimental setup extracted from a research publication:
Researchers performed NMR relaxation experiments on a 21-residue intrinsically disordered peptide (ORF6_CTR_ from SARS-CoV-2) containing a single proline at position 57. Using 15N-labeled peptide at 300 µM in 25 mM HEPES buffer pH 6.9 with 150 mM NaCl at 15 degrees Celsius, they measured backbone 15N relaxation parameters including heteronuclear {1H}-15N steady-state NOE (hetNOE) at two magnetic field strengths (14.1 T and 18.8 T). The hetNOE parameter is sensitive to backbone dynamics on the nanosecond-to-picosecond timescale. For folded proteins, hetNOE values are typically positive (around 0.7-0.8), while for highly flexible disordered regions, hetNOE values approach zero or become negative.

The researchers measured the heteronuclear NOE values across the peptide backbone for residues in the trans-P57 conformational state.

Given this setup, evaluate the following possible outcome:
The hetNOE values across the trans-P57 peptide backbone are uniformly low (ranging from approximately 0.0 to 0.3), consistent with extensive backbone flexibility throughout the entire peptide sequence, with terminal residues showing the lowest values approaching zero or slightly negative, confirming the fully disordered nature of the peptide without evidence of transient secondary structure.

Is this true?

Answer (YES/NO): NO